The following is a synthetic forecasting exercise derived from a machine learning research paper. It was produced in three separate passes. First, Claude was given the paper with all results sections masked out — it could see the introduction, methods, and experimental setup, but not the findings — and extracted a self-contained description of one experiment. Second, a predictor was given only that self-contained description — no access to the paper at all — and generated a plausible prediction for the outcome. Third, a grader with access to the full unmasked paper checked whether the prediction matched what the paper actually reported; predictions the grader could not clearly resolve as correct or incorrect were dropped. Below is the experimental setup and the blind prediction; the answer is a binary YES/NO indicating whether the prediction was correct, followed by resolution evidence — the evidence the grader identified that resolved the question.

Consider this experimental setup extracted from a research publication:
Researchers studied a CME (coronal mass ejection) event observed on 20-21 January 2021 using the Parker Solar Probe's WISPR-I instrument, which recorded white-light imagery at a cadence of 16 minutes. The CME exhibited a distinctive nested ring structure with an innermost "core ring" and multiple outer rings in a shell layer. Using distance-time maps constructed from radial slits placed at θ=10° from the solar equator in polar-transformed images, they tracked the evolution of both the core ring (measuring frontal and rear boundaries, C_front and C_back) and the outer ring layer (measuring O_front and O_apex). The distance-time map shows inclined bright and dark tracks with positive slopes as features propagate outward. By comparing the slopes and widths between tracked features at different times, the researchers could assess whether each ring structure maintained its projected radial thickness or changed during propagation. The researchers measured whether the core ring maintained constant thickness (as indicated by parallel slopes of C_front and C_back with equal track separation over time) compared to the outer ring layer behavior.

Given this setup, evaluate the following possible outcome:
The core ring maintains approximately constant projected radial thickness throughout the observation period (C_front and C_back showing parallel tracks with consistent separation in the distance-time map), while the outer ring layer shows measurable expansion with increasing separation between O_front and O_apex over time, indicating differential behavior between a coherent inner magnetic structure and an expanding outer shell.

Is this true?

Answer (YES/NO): YES